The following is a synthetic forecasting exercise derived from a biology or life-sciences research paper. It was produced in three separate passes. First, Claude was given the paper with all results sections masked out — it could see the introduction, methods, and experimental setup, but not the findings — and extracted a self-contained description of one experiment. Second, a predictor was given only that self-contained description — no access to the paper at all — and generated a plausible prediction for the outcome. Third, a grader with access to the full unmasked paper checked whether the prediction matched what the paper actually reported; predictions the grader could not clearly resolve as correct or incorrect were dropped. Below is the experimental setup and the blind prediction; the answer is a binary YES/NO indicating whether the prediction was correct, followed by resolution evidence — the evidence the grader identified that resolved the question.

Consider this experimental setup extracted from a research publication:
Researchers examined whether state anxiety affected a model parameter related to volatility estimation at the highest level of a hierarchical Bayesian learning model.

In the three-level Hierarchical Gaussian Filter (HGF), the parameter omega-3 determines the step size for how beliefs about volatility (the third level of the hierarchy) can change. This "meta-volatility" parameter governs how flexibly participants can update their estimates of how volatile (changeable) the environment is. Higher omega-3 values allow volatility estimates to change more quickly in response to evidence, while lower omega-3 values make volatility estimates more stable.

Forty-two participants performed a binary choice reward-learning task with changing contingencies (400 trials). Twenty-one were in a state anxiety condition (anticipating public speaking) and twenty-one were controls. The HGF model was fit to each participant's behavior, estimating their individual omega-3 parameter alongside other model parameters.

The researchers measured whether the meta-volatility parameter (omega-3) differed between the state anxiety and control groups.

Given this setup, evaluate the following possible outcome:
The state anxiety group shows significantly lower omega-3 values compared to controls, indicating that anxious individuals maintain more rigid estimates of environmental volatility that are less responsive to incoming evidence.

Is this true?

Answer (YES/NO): NO